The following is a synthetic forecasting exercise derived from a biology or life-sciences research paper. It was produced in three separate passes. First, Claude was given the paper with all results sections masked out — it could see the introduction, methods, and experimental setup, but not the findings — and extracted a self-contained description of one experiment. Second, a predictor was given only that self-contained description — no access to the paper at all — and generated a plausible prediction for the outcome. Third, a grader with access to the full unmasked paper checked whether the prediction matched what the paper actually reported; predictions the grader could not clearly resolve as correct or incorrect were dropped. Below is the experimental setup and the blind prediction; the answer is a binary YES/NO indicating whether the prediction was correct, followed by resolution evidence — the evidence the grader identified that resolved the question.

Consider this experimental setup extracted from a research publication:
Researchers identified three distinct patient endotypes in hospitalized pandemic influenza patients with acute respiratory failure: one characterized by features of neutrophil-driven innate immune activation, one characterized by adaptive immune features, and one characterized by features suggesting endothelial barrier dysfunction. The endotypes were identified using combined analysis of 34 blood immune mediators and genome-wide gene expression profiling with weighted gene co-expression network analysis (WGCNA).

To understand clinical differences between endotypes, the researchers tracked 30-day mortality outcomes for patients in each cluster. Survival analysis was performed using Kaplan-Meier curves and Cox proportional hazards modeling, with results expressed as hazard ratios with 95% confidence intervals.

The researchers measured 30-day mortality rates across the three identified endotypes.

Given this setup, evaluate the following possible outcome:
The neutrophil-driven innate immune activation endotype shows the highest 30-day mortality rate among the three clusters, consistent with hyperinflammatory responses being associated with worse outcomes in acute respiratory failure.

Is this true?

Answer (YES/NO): YES